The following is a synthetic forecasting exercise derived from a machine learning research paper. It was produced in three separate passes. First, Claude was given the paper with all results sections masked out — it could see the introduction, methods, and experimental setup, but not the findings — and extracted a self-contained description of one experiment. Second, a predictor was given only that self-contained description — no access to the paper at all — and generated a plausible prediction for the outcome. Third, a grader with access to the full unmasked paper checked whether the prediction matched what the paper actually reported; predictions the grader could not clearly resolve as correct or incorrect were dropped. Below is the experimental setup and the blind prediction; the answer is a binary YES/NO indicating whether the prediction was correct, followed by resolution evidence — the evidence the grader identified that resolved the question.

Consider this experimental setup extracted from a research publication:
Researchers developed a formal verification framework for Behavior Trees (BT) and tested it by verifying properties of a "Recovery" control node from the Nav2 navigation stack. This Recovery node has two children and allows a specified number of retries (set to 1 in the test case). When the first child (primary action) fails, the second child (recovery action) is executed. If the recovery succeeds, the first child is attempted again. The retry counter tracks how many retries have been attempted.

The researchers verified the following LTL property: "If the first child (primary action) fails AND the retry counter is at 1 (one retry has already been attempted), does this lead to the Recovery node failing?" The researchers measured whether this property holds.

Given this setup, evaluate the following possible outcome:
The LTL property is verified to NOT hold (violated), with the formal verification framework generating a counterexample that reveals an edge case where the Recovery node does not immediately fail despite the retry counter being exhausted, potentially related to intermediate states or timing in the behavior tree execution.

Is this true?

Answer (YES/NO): NO